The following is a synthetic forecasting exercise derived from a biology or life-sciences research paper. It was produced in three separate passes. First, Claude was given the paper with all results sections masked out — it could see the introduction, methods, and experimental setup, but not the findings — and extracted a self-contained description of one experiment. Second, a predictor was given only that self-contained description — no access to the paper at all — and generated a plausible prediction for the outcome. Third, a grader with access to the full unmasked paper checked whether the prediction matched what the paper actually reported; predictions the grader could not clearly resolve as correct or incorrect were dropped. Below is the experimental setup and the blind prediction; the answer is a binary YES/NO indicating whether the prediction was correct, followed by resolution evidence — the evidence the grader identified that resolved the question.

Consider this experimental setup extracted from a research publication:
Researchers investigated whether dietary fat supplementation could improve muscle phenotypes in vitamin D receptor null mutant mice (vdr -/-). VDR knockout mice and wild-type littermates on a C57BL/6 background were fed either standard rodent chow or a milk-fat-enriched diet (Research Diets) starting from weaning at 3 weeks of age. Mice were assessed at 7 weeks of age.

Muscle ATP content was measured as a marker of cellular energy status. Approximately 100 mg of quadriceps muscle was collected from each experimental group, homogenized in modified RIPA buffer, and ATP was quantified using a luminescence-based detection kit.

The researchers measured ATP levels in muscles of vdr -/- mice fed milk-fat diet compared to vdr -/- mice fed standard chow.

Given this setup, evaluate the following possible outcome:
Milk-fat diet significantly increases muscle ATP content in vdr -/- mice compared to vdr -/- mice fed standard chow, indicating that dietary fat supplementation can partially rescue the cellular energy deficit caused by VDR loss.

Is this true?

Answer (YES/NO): YES